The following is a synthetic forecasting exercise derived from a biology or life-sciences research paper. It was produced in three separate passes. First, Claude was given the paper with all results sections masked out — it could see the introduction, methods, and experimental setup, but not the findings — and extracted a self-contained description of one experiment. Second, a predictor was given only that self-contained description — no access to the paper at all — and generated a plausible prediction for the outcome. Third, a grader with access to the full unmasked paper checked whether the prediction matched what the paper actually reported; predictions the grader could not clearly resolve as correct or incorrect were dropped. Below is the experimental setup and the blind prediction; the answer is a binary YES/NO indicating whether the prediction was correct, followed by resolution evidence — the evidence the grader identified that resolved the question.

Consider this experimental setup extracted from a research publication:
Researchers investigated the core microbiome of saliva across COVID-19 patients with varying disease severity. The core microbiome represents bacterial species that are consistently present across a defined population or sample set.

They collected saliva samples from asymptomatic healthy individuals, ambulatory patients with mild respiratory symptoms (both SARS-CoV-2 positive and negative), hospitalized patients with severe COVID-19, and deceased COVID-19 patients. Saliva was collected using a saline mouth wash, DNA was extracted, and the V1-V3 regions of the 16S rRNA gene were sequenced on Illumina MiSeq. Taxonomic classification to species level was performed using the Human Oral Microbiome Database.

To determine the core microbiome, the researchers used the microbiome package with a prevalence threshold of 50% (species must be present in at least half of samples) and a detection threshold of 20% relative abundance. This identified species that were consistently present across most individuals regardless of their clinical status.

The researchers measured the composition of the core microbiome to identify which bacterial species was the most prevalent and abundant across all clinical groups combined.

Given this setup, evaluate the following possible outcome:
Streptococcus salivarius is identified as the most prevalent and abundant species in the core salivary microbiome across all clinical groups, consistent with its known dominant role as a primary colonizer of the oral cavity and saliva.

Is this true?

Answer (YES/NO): NO